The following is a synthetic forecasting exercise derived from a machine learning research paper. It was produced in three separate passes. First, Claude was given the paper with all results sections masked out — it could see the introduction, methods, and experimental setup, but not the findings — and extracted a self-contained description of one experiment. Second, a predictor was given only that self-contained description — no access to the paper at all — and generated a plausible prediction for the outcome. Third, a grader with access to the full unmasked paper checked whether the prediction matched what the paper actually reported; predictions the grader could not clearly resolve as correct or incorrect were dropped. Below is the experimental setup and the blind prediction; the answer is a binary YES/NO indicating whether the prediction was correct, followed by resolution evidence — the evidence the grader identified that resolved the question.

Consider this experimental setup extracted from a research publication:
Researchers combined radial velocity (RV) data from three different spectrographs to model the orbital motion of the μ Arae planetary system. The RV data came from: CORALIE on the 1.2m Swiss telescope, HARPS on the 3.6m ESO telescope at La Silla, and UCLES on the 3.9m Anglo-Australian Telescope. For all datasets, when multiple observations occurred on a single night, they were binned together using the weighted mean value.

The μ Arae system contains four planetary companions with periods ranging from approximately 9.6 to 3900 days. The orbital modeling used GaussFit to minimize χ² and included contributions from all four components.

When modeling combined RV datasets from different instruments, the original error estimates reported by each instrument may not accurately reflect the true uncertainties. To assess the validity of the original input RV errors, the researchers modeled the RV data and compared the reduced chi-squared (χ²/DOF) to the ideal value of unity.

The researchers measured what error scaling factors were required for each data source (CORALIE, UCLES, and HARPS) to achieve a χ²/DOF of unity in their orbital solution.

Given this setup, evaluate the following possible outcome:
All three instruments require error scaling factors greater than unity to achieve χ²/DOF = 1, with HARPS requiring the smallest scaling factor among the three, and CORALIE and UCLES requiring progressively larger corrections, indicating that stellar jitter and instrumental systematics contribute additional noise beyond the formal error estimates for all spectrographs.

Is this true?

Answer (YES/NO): NO